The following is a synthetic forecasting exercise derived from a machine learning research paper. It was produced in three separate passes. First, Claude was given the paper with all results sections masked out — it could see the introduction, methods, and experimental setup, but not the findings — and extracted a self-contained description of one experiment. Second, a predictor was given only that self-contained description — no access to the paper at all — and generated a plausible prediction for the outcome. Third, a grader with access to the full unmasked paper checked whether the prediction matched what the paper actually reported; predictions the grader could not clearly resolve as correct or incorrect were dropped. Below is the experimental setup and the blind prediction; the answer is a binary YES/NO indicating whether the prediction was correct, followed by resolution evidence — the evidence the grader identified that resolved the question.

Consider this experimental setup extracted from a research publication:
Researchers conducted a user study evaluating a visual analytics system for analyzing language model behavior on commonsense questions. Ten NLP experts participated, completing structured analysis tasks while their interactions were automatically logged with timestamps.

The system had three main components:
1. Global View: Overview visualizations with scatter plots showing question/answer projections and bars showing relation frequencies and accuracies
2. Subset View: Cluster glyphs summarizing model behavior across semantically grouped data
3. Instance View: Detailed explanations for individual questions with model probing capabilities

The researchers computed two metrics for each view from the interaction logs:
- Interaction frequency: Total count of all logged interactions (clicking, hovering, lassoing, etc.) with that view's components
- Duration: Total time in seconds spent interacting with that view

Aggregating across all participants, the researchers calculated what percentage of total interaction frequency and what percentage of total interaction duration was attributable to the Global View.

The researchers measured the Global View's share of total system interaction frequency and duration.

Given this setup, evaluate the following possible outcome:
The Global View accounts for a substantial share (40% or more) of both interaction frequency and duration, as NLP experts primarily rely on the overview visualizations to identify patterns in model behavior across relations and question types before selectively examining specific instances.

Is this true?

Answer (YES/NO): YES